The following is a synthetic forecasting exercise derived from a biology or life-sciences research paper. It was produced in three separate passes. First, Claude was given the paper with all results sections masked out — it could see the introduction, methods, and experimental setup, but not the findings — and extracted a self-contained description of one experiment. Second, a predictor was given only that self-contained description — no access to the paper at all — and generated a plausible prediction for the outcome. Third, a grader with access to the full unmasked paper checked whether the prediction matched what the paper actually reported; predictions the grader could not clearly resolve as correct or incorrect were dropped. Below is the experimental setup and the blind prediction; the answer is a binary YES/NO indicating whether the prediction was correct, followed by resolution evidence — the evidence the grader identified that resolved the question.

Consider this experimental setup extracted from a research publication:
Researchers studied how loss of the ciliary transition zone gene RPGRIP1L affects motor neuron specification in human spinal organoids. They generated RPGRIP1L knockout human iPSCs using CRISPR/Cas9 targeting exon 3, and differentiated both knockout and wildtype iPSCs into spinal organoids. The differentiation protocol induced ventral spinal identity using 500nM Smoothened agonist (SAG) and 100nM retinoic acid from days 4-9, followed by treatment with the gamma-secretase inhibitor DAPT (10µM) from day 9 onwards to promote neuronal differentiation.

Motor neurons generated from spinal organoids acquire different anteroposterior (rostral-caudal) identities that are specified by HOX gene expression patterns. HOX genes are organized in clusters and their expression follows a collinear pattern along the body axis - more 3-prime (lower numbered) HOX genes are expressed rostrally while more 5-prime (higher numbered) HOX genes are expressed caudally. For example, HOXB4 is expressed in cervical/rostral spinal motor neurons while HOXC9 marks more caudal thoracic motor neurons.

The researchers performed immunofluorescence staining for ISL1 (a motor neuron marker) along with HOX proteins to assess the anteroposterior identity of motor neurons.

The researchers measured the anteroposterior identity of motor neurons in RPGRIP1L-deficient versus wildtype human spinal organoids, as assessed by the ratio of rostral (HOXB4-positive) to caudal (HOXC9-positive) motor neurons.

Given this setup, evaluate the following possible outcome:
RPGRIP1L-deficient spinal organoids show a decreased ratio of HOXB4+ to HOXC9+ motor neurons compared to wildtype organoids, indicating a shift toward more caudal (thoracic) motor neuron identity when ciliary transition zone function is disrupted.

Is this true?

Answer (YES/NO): NO